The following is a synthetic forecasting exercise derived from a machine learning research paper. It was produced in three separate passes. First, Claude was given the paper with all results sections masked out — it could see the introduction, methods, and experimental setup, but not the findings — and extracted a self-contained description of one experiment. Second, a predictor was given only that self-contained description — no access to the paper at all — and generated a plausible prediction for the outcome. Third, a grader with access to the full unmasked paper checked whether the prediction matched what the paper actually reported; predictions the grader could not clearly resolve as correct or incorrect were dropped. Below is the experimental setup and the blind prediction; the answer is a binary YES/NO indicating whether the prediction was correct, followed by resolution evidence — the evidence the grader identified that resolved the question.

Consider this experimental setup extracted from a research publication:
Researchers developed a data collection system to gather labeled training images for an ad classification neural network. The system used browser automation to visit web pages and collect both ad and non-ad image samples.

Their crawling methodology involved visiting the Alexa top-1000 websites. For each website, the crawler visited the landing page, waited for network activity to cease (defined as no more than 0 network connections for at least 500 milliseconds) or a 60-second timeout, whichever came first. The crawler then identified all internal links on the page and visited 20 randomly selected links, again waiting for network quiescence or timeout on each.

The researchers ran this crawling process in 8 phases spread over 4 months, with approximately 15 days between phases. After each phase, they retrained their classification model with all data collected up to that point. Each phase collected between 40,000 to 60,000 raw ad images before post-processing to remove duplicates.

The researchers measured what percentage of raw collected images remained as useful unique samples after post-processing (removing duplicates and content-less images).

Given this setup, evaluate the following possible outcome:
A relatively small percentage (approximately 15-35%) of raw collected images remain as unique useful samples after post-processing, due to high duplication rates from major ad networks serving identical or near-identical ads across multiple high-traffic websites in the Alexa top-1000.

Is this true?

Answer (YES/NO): YES